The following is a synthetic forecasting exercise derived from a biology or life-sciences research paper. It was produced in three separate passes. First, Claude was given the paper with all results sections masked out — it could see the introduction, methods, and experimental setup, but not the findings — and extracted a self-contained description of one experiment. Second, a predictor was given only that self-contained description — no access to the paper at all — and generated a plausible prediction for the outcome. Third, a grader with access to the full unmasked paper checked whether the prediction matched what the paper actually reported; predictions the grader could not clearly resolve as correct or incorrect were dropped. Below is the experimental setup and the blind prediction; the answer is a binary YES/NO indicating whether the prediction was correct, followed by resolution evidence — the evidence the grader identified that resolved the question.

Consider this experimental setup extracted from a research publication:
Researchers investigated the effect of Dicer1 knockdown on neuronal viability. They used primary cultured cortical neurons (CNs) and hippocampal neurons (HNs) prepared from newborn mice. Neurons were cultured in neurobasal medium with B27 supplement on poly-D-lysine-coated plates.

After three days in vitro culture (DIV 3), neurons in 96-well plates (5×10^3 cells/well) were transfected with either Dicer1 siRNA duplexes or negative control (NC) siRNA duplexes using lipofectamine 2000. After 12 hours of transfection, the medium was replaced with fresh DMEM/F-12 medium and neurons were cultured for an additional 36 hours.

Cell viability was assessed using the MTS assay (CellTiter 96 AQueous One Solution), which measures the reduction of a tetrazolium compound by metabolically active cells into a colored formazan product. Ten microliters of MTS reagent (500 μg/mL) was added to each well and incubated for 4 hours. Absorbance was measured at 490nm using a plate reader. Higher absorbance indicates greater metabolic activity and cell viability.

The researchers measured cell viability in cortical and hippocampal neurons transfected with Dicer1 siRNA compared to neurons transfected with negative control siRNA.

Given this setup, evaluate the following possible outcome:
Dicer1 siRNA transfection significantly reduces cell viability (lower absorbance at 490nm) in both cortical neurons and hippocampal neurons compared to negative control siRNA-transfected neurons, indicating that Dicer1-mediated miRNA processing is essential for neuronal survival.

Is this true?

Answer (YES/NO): YES